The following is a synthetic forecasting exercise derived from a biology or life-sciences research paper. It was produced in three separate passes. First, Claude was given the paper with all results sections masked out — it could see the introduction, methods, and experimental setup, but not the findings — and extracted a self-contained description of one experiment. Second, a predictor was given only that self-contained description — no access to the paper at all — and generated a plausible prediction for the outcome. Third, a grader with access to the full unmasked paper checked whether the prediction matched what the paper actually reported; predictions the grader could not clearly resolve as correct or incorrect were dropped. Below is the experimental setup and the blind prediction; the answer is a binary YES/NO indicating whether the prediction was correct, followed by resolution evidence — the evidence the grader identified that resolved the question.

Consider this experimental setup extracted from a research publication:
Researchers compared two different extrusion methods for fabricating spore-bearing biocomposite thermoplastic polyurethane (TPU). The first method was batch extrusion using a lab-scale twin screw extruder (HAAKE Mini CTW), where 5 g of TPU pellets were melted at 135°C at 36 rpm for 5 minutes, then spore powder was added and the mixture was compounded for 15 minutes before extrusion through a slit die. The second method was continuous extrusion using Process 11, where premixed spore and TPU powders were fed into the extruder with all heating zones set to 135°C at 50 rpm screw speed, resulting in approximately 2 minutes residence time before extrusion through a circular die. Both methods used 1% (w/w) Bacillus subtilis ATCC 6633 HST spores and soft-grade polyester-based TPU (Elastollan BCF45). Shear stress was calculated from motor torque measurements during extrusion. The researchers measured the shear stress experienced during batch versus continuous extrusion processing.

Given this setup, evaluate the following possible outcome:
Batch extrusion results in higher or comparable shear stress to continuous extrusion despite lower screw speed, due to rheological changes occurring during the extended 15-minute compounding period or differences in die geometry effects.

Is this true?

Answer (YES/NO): NO